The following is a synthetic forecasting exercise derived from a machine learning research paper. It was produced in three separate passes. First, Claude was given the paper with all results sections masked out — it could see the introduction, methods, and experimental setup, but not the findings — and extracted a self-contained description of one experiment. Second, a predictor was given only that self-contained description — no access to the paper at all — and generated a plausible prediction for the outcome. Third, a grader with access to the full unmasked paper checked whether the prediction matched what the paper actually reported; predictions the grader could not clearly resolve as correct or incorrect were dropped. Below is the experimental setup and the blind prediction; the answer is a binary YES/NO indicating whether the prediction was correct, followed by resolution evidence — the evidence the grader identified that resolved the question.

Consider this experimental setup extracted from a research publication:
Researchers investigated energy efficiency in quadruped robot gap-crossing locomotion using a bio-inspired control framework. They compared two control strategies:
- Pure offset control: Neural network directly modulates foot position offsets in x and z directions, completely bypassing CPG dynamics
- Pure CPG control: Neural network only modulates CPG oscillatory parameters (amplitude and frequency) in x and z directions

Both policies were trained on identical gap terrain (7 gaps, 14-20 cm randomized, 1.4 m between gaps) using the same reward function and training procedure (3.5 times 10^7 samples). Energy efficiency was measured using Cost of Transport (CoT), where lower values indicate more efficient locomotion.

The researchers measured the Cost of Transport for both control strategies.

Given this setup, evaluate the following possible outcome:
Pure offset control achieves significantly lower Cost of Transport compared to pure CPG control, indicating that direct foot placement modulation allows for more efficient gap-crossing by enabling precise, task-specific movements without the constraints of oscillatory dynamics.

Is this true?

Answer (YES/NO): YES